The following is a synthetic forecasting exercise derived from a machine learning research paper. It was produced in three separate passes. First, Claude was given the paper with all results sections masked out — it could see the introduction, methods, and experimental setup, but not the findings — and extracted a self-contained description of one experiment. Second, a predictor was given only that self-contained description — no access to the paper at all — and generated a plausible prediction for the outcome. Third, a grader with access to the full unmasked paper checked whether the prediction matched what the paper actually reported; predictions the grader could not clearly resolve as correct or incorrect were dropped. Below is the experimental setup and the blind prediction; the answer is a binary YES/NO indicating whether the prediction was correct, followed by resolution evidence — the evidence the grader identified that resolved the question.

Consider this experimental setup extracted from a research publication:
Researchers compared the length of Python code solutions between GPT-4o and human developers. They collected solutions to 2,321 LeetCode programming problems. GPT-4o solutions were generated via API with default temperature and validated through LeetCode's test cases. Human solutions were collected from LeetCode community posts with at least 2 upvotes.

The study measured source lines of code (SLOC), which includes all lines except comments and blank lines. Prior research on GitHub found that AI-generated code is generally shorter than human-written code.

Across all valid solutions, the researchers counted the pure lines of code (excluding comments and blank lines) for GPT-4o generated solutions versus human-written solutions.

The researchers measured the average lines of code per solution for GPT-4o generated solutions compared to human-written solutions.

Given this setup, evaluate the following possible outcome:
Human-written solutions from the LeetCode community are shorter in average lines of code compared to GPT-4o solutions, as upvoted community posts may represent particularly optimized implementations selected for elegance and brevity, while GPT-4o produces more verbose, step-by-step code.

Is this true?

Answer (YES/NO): NO